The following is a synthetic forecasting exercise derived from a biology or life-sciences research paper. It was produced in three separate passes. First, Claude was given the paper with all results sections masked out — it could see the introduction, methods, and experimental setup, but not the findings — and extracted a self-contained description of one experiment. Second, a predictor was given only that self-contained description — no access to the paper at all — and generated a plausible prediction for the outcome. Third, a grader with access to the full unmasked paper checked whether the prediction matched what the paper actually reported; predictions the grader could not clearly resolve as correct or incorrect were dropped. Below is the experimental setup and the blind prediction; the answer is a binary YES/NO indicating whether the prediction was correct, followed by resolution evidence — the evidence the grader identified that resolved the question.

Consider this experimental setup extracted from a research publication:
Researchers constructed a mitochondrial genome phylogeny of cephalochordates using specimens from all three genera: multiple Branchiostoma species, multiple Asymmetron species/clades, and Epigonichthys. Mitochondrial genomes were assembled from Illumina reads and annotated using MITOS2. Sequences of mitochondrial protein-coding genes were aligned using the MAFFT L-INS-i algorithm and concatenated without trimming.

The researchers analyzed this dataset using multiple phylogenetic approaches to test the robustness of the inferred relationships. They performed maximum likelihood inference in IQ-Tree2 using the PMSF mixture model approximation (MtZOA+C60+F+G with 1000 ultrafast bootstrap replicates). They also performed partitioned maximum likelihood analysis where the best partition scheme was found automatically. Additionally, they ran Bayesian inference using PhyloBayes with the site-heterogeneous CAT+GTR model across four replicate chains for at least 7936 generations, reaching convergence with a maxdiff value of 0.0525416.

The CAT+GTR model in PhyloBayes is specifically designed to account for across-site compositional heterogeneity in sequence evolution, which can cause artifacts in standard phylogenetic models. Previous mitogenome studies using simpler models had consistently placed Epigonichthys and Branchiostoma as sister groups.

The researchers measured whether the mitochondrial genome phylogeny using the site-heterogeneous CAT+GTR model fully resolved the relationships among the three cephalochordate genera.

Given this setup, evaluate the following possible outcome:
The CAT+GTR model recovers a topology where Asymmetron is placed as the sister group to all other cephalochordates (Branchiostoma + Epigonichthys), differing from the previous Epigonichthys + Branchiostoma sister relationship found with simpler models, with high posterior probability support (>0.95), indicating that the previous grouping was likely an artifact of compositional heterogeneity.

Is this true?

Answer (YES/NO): NO